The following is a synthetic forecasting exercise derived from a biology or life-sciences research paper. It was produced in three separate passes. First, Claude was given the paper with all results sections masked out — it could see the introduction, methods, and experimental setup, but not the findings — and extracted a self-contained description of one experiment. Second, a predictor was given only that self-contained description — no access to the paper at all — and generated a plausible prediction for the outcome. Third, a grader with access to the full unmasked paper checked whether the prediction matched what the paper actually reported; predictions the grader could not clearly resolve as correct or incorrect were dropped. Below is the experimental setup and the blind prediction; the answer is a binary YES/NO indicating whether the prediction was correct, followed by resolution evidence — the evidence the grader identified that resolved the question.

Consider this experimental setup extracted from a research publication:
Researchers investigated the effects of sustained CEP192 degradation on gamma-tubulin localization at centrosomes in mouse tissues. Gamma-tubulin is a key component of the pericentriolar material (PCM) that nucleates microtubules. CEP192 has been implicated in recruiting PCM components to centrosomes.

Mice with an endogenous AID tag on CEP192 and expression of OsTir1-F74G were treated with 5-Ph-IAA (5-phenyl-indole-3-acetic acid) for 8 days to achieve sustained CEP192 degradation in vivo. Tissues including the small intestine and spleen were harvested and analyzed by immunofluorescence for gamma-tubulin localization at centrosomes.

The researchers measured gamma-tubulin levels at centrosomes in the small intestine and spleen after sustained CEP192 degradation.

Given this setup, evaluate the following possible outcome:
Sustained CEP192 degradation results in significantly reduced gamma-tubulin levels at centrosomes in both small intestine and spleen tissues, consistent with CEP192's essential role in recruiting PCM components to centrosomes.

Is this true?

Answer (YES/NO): YES